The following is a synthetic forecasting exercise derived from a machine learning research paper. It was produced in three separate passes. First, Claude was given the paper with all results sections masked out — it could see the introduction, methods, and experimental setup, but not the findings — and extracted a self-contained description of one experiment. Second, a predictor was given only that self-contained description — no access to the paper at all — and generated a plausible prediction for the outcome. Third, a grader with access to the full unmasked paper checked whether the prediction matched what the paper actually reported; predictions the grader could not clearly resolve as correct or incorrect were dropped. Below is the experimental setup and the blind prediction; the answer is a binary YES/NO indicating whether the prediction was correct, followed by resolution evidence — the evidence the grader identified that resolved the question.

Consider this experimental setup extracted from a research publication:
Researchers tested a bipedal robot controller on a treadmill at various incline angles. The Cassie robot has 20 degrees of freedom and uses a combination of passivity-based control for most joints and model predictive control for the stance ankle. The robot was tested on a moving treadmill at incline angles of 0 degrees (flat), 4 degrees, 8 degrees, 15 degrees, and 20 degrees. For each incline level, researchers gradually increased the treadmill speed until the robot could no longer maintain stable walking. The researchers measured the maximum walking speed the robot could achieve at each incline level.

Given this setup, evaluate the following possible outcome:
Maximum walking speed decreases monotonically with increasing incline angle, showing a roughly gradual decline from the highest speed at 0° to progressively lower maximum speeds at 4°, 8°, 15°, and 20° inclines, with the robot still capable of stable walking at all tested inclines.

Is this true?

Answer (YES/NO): NO